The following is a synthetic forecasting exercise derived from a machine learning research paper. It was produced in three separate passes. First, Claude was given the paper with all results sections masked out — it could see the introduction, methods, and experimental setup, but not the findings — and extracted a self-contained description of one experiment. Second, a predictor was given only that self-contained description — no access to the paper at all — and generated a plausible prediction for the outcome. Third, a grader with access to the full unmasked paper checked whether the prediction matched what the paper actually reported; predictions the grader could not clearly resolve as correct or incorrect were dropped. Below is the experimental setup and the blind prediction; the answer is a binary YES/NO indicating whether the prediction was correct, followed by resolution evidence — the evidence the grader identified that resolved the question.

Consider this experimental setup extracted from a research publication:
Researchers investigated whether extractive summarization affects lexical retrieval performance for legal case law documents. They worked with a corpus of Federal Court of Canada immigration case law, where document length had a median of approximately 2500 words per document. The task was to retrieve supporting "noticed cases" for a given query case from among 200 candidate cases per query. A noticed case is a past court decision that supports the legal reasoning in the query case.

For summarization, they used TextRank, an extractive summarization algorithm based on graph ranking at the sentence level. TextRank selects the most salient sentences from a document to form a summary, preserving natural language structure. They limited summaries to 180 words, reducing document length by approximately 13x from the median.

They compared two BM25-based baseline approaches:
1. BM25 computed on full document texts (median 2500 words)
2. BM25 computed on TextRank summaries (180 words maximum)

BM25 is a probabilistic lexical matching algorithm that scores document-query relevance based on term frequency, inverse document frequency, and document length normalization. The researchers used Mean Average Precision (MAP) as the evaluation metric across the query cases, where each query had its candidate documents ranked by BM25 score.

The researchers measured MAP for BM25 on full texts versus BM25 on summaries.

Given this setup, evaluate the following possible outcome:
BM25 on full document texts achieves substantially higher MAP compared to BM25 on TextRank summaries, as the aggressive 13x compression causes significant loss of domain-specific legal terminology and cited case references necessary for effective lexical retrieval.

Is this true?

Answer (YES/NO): YES